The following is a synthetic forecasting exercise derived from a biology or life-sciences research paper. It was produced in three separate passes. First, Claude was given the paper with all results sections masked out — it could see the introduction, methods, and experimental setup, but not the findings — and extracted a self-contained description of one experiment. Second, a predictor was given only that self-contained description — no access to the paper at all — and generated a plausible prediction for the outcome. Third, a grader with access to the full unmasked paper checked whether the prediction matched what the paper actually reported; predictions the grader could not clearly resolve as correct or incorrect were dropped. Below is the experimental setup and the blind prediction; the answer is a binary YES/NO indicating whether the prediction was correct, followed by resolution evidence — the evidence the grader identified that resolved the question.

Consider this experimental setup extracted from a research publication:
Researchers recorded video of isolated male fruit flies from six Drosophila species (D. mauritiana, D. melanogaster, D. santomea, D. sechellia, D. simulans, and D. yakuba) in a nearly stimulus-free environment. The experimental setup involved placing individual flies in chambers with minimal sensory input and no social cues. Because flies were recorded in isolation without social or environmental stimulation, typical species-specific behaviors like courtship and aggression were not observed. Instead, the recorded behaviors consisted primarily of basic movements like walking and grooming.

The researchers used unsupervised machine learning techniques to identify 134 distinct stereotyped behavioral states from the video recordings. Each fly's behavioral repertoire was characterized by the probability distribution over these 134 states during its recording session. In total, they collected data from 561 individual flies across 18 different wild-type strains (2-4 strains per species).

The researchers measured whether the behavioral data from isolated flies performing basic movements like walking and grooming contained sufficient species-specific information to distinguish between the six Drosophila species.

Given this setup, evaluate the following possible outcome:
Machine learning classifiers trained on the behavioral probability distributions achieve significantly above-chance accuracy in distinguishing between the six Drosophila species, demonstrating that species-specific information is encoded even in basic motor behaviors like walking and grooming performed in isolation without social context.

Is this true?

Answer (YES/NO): YES